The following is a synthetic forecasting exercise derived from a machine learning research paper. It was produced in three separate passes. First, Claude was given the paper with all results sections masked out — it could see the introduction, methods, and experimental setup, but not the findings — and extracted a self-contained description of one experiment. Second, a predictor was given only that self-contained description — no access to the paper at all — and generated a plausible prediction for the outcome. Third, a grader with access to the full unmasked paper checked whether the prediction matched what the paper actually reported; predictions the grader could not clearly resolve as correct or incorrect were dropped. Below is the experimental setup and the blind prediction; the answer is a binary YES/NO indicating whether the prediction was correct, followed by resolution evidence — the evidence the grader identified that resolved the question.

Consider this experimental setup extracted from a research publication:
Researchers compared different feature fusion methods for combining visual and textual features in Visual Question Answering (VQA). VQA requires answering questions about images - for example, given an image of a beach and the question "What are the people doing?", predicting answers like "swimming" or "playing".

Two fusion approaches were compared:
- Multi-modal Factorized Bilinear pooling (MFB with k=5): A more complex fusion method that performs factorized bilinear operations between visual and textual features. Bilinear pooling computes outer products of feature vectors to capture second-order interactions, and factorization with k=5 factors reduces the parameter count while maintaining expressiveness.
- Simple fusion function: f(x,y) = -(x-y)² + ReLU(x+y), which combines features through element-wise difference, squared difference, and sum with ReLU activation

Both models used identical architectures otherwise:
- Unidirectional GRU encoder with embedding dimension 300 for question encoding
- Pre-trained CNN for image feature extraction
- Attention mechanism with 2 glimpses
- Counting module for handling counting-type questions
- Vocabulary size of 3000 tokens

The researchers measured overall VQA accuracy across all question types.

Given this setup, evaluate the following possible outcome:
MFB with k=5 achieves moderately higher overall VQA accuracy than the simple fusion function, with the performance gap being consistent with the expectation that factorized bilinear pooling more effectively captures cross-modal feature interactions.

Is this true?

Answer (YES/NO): NO